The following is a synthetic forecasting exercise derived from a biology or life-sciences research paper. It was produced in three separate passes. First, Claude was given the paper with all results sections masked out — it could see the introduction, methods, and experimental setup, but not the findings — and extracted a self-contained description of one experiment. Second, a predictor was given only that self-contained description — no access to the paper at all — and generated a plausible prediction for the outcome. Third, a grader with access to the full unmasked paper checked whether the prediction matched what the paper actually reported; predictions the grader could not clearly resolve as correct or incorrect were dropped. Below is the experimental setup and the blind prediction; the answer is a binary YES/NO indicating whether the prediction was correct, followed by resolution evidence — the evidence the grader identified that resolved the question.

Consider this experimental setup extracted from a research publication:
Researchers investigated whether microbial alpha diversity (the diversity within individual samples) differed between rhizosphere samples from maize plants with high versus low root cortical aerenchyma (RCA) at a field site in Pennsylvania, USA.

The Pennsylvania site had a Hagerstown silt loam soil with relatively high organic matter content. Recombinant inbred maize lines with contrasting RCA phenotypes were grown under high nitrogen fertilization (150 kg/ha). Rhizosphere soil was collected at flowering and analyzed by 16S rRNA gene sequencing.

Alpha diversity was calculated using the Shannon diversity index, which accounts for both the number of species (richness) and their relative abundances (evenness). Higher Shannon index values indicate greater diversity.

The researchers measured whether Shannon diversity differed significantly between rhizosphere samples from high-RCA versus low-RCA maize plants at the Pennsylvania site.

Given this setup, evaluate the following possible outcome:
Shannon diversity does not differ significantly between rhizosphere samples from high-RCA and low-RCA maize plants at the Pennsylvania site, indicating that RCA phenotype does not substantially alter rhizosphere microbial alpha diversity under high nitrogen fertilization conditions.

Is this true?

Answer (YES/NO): YES